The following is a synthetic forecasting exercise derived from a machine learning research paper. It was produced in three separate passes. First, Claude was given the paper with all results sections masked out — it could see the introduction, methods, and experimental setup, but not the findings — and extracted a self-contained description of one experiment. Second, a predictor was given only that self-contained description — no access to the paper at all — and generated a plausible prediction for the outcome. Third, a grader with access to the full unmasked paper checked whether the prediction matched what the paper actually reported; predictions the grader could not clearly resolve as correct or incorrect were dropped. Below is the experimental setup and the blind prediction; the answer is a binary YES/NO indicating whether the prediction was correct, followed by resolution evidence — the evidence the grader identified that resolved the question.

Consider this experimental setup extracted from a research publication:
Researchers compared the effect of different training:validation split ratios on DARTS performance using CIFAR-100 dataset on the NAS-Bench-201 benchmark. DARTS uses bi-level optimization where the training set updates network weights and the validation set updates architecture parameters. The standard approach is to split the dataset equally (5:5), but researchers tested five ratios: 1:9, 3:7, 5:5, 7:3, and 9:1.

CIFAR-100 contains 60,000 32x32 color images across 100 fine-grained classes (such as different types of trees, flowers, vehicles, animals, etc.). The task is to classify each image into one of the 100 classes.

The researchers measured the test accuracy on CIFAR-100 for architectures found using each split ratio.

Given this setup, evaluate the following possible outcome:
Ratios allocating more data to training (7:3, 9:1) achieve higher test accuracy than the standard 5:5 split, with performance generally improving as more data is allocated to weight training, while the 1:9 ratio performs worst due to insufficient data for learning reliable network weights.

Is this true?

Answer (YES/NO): NO